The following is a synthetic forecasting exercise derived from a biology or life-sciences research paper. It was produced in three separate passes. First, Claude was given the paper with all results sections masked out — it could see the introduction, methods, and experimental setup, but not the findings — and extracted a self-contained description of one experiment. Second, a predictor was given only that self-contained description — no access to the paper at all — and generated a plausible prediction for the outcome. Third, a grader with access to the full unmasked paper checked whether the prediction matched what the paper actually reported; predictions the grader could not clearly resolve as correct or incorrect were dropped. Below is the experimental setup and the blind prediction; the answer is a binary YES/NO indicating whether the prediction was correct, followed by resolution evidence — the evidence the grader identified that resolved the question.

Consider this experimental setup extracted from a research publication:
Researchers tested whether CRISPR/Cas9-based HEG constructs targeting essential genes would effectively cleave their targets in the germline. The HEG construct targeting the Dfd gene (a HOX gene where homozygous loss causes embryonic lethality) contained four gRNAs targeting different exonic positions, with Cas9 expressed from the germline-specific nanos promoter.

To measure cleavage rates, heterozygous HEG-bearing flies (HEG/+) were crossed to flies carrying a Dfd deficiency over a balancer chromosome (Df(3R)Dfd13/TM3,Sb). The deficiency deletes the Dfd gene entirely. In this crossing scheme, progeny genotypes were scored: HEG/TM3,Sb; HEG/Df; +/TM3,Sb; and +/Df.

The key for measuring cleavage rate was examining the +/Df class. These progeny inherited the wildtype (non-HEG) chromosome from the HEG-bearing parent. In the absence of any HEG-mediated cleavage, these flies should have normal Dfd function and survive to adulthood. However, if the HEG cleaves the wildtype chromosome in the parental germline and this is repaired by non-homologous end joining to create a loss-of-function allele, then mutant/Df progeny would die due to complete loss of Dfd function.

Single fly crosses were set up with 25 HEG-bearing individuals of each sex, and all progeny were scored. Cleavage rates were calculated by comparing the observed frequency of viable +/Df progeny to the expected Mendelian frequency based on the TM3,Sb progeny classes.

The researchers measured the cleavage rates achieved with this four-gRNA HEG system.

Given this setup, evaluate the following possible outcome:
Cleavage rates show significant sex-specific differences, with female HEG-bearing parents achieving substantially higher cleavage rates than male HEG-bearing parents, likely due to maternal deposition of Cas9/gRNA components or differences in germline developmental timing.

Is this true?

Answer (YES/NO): NO